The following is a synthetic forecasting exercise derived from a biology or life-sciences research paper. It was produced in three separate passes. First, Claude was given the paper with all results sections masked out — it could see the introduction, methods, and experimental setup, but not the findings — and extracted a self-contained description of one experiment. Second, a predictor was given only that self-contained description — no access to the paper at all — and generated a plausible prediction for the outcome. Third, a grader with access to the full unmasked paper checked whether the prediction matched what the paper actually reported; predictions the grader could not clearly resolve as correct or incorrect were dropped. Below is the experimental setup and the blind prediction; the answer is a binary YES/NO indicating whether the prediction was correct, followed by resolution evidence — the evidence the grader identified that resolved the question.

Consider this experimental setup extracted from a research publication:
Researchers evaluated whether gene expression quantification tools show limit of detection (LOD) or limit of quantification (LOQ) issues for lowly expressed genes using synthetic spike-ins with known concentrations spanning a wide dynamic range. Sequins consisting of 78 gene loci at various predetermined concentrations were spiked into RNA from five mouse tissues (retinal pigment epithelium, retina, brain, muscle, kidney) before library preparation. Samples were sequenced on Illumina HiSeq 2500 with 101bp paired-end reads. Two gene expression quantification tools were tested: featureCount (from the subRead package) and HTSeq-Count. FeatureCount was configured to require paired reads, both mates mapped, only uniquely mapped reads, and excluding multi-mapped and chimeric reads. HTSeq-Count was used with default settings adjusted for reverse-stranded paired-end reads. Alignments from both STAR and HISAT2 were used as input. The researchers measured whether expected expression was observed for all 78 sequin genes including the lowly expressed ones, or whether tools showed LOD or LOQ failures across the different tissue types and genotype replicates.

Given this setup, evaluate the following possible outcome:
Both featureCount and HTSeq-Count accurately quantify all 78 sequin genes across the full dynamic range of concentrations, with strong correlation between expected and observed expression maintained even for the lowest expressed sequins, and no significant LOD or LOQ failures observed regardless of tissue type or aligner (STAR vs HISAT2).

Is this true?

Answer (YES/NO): YES